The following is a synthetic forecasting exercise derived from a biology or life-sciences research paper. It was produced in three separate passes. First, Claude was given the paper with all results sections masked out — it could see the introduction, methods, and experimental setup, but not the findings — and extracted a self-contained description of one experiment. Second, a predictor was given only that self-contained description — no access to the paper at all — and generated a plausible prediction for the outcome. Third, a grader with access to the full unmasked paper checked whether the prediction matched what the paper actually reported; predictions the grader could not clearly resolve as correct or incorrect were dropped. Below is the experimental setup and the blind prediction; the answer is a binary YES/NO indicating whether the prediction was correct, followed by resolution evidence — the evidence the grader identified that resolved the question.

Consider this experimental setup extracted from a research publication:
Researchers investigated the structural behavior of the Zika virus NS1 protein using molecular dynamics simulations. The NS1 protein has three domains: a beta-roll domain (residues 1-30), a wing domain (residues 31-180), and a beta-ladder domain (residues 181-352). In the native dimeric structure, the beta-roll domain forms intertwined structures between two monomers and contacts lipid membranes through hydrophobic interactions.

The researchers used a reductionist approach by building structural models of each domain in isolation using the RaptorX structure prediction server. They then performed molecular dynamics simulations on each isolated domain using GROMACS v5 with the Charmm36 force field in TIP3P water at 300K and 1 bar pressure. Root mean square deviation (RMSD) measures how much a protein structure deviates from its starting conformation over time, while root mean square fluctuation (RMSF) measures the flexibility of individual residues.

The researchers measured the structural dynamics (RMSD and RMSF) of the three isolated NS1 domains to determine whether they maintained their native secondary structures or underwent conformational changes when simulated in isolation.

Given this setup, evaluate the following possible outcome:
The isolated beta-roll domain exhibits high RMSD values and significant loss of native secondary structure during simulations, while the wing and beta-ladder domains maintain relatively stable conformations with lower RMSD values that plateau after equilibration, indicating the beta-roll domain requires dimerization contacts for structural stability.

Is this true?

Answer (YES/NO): NO